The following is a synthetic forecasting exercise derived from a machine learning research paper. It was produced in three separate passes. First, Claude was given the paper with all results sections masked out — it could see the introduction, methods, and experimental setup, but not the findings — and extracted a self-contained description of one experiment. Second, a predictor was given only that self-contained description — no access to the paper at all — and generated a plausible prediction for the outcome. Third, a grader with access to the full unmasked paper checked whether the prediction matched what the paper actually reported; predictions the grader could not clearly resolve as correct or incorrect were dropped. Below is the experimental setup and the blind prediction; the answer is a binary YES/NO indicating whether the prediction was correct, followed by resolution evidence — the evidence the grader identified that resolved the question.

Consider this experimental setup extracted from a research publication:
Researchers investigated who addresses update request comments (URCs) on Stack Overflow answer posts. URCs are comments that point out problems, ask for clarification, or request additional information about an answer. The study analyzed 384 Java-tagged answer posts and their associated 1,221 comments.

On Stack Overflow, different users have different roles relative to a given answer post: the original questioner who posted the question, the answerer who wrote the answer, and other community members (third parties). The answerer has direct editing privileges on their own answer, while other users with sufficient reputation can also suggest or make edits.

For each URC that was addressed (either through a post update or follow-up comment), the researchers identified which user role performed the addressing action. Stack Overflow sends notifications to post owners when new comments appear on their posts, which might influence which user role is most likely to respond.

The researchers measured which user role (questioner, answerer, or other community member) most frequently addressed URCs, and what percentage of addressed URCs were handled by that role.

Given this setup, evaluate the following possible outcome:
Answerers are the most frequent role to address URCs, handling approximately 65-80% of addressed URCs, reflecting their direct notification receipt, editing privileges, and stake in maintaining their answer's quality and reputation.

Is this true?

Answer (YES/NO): NO